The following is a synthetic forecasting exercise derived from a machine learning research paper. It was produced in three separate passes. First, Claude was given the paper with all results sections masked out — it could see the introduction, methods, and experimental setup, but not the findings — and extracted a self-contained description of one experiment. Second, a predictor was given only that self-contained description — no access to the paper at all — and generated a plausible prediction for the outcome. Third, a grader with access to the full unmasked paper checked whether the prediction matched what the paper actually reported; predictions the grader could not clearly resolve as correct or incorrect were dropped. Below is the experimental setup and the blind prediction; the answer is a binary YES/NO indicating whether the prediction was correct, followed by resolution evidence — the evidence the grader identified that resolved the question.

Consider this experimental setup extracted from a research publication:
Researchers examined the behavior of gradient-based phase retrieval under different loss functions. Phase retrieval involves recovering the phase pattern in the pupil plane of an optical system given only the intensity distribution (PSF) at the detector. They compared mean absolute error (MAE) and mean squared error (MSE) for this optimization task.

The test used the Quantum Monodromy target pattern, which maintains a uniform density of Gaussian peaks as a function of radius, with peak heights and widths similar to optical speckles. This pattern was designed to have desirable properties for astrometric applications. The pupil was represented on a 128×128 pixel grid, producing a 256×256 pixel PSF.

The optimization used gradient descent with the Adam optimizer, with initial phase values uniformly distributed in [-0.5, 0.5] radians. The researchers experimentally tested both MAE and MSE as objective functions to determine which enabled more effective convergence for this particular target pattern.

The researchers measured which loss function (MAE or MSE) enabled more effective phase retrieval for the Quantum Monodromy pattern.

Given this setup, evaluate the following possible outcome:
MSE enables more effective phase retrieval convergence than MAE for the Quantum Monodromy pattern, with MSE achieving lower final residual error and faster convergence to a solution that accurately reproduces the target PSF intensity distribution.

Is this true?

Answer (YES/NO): YES